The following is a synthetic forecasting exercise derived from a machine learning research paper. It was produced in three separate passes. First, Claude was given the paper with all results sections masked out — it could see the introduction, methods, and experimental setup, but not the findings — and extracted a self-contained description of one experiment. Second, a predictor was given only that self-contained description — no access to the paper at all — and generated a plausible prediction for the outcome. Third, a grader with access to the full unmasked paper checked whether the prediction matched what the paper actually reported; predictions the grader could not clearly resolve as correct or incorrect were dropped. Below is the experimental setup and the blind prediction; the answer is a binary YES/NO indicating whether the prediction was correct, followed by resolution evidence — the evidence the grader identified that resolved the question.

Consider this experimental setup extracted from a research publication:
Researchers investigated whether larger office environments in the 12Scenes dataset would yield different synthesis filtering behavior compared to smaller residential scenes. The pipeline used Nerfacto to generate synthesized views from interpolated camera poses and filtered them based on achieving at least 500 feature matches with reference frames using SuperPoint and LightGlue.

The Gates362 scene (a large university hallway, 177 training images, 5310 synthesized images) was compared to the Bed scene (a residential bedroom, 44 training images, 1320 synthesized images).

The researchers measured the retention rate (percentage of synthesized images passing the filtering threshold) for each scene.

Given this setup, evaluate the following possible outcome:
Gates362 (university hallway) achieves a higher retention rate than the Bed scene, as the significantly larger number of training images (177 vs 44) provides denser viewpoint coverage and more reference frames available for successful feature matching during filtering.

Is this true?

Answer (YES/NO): YES